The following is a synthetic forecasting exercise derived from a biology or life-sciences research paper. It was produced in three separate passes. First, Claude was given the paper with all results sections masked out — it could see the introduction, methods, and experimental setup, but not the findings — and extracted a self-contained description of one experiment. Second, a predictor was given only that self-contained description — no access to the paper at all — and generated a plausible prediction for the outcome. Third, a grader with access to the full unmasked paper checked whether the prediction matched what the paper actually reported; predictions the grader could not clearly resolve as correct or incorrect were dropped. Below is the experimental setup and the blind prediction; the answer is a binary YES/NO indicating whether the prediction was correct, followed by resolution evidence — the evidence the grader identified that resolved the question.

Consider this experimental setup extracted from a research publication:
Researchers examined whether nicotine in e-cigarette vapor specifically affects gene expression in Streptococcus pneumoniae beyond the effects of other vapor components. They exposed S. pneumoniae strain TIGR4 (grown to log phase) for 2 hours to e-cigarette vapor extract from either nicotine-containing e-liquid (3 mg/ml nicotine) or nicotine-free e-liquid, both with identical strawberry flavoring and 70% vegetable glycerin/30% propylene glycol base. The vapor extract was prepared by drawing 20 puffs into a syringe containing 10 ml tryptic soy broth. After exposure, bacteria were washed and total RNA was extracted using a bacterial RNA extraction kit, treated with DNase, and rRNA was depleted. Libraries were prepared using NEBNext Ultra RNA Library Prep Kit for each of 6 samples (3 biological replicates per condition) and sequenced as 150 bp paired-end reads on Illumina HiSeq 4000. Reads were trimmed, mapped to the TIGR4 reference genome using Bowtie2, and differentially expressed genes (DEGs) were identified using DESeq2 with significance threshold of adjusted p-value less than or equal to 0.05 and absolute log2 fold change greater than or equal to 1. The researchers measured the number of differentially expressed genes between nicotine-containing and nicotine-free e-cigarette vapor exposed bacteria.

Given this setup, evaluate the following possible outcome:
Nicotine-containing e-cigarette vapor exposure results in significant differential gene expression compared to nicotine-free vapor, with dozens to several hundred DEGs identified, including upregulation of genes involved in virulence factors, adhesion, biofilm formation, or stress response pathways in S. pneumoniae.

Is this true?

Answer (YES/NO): YES